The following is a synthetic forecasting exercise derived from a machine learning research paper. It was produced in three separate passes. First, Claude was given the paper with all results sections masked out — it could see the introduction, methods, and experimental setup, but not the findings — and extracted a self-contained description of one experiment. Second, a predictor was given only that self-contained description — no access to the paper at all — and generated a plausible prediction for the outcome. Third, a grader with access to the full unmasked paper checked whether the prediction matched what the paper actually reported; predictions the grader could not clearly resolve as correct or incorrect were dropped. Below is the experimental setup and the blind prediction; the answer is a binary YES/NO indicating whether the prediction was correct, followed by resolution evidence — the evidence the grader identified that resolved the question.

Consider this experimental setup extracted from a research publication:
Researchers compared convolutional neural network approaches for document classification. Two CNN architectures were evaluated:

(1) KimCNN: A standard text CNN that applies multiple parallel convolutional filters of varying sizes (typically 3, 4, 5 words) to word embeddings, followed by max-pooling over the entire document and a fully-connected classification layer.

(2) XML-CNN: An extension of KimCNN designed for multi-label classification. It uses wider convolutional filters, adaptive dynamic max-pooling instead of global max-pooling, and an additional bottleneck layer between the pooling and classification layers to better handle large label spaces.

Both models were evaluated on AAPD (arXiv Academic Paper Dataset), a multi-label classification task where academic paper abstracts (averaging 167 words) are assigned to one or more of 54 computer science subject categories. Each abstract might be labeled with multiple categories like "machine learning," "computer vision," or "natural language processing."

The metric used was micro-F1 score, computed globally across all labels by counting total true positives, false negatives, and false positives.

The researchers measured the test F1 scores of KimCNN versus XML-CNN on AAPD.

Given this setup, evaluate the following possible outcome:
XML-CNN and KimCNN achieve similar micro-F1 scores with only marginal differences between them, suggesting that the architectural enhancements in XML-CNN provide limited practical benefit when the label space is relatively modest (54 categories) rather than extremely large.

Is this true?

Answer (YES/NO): NO